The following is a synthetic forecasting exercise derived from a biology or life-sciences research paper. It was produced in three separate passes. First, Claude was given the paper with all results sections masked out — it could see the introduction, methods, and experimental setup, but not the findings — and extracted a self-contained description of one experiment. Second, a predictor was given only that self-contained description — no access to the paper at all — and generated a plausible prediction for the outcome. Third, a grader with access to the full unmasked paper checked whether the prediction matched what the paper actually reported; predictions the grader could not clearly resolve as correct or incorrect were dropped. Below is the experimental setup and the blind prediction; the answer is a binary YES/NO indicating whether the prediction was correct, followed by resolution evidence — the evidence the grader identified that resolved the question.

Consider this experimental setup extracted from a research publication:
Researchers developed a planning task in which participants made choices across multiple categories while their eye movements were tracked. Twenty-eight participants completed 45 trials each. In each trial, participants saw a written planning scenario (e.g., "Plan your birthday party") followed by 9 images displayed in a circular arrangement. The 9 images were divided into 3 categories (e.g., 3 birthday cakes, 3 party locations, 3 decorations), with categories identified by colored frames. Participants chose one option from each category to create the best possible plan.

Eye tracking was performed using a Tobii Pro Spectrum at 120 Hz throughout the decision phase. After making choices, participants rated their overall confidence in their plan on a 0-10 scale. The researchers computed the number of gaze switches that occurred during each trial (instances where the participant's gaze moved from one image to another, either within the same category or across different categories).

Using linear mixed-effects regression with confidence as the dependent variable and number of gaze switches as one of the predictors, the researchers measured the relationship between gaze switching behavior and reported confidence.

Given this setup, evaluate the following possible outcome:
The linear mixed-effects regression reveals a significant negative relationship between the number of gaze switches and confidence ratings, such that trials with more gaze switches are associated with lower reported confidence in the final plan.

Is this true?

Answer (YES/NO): NO